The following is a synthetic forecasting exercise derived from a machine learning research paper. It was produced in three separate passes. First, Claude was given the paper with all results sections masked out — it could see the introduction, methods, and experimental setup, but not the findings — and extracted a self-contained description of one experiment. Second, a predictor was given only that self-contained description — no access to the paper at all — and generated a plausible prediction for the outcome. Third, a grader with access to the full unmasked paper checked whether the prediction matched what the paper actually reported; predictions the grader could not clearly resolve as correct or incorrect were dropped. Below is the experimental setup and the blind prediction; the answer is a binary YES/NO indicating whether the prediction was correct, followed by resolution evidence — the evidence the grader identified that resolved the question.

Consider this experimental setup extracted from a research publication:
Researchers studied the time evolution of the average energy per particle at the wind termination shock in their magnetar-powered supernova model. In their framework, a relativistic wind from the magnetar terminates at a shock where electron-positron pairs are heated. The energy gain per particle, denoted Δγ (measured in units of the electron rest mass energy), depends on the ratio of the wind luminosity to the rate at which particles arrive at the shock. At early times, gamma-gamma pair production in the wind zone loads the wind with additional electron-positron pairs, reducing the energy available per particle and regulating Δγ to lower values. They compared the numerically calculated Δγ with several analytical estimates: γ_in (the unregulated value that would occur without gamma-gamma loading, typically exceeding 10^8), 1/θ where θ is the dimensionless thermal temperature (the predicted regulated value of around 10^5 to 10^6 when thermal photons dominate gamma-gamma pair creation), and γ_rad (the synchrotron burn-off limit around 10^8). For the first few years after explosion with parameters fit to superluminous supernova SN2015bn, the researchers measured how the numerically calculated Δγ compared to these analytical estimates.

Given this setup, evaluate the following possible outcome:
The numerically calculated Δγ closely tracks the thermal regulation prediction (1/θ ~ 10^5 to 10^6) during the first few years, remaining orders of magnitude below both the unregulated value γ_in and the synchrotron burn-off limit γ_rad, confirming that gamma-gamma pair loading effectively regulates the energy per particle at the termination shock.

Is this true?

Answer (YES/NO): NO